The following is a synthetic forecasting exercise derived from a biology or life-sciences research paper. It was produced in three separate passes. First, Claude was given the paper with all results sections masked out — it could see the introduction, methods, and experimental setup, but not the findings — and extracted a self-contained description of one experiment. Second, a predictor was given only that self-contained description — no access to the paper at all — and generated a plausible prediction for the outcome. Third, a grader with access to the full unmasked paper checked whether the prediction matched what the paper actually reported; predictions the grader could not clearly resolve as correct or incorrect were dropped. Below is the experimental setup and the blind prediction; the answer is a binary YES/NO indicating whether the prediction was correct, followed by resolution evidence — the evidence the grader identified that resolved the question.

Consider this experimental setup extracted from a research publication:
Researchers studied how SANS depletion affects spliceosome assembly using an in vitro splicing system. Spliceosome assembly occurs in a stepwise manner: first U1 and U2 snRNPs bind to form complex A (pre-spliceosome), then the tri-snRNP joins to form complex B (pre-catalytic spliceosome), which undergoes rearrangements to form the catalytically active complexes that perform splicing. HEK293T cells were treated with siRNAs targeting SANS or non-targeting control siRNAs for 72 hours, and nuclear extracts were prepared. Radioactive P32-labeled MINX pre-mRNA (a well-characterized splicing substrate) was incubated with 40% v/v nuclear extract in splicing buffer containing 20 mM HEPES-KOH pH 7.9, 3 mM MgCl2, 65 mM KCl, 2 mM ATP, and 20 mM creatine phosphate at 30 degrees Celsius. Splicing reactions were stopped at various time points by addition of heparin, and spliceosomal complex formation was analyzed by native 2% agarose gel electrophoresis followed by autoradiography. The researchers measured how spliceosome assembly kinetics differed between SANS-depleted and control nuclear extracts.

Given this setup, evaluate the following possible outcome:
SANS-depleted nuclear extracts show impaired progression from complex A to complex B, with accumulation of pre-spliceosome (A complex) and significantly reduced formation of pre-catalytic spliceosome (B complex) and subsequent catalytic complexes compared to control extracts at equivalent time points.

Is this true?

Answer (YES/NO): YES